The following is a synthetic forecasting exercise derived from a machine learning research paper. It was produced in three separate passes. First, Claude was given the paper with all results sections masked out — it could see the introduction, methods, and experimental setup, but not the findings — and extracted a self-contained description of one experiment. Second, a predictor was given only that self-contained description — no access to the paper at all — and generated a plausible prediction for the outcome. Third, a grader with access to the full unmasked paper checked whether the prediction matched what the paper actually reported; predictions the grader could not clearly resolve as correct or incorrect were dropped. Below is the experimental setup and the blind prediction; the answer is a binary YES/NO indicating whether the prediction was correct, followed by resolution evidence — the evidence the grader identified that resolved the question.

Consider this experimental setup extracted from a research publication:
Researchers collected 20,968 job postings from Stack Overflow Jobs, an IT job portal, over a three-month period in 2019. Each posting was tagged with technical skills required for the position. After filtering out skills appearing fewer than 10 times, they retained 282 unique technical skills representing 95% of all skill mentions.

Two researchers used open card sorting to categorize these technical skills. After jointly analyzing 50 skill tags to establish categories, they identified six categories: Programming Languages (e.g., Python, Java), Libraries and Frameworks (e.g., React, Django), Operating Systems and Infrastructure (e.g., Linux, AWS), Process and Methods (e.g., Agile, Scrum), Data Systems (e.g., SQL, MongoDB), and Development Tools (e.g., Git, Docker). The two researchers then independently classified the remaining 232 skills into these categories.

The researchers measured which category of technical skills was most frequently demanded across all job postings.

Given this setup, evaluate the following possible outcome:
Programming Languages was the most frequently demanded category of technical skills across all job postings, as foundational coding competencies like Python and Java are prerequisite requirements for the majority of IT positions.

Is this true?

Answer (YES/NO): YES